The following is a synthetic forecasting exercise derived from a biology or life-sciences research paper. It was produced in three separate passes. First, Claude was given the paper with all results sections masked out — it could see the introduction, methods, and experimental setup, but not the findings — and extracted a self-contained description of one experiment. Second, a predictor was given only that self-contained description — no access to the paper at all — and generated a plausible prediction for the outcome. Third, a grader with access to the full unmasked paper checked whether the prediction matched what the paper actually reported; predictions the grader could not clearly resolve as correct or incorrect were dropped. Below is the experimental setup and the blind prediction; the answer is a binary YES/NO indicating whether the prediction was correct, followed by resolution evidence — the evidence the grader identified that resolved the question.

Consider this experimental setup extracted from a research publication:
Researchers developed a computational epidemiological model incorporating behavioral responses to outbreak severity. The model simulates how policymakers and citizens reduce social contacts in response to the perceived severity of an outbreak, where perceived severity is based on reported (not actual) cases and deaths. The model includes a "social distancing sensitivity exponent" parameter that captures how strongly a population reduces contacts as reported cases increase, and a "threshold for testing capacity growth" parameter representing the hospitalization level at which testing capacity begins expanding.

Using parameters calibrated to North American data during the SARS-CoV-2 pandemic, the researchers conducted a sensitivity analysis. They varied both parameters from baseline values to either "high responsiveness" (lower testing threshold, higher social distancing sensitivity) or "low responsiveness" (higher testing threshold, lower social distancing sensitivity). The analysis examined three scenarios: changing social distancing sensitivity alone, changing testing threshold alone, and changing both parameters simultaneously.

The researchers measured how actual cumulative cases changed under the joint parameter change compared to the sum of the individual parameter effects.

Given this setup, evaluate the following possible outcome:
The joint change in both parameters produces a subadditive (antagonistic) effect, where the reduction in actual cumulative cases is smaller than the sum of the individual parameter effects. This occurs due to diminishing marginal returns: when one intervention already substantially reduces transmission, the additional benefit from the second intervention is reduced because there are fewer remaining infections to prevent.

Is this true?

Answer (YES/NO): NO